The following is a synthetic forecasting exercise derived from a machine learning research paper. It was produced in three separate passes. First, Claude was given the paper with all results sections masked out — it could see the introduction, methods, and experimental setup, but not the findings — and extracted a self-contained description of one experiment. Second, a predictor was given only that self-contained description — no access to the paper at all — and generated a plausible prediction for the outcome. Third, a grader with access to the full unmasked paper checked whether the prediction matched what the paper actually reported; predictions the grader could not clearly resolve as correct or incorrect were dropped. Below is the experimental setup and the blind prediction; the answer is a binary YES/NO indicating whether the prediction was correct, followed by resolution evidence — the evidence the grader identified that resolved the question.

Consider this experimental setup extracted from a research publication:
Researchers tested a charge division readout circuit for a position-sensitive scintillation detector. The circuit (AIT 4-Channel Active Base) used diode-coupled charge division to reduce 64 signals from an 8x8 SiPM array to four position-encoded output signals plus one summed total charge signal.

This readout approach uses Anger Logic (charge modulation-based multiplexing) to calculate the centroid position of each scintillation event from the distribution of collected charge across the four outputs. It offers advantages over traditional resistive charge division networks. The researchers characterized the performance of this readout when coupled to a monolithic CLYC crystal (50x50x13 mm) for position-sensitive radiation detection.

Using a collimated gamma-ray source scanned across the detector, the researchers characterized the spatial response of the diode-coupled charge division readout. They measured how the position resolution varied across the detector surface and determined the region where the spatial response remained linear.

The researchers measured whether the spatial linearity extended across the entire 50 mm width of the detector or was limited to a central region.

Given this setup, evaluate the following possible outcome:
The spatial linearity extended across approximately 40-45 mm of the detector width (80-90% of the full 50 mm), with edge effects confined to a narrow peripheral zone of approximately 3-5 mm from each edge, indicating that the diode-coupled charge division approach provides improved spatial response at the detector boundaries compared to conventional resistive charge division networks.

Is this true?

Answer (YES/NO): NO